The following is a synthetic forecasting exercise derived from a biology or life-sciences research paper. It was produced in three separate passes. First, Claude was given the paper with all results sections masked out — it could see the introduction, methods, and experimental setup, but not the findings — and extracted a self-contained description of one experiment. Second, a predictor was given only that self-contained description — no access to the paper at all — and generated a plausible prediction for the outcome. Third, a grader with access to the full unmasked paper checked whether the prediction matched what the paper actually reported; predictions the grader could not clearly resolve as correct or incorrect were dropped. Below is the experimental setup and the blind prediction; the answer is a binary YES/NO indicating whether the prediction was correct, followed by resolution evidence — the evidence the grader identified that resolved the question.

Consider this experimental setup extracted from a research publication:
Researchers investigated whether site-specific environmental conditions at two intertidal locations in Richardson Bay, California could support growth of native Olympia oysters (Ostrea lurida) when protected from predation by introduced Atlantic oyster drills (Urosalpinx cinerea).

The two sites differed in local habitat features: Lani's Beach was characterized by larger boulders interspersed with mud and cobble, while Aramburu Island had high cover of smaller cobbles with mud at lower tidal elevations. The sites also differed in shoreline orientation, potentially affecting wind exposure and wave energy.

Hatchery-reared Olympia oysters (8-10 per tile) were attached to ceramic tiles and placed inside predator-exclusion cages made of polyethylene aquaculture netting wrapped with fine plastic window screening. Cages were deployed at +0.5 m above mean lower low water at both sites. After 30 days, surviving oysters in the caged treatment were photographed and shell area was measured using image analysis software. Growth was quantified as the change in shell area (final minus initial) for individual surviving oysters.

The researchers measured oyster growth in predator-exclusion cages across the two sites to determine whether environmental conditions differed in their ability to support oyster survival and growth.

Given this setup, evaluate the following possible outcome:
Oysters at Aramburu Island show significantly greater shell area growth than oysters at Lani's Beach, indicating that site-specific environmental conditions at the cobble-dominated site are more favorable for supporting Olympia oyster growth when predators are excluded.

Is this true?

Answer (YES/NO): NO